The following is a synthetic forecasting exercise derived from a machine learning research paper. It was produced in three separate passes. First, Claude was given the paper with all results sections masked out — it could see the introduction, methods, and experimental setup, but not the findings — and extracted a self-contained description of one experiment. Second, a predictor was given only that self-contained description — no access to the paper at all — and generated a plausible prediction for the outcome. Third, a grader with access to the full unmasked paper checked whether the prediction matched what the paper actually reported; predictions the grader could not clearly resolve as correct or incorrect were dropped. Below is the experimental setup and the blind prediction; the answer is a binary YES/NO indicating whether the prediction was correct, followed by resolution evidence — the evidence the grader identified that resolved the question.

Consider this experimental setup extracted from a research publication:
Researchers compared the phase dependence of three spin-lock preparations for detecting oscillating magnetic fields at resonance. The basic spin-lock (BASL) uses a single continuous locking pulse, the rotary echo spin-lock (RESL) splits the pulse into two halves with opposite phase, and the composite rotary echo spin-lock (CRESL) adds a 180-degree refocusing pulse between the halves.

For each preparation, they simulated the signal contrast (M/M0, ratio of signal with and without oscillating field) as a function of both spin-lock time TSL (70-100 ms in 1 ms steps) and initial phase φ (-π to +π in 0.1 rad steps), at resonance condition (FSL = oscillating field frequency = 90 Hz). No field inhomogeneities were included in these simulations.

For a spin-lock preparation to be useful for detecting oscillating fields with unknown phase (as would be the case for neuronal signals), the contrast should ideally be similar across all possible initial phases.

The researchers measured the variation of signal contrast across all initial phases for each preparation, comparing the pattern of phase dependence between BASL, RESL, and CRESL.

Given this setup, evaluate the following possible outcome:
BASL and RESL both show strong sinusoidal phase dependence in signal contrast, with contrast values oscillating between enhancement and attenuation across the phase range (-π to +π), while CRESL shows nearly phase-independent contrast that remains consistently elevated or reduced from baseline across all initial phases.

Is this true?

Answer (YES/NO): NO